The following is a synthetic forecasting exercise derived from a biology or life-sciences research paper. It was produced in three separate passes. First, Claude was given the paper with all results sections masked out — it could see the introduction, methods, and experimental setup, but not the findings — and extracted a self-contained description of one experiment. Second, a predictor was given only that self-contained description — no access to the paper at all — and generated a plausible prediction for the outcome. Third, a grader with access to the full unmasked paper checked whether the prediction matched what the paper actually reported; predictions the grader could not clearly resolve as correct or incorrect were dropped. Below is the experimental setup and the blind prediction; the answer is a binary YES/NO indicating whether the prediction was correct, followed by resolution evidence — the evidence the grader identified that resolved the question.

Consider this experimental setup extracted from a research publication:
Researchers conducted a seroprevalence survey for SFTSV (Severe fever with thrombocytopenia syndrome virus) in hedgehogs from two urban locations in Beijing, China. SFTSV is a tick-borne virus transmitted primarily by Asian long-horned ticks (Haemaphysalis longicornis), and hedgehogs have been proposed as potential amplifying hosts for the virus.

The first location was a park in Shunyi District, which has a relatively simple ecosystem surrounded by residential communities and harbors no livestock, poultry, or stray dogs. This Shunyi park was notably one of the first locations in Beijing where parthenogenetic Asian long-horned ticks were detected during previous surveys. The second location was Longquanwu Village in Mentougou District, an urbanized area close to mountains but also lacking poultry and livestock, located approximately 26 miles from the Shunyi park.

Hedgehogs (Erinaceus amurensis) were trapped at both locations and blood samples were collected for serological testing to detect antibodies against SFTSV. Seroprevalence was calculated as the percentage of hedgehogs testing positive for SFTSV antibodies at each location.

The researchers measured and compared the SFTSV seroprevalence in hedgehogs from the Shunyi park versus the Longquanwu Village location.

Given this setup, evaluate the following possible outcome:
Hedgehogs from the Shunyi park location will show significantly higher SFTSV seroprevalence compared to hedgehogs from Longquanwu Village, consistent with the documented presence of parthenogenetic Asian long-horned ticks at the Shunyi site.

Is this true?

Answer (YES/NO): NO